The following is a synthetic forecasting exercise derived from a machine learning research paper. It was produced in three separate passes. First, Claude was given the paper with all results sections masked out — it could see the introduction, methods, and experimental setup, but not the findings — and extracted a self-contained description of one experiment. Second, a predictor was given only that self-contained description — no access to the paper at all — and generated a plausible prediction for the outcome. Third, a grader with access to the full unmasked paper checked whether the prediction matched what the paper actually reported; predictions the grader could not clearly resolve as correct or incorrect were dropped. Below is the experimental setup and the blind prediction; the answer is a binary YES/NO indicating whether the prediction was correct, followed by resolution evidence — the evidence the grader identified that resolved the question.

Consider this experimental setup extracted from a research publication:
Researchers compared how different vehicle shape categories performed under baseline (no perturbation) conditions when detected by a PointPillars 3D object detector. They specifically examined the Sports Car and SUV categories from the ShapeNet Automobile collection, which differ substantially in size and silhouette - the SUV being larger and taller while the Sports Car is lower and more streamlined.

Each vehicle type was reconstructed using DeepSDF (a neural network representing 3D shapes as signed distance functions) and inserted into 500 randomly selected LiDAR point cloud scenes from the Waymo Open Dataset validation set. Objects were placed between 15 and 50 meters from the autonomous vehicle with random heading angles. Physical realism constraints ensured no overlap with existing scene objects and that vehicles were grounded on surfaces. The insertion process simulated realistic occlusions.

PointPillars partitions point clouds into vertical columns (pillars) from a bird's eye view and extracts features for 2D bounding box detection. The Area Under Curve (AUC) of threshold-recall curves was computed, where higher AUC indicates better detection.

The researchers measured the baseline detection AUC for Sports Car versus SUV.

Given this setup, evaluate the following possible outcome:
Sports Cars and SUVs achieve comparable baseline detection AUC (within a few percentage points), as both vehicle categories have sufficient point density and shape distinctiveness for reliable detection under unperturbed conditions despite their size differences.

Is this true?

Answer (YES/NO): YES